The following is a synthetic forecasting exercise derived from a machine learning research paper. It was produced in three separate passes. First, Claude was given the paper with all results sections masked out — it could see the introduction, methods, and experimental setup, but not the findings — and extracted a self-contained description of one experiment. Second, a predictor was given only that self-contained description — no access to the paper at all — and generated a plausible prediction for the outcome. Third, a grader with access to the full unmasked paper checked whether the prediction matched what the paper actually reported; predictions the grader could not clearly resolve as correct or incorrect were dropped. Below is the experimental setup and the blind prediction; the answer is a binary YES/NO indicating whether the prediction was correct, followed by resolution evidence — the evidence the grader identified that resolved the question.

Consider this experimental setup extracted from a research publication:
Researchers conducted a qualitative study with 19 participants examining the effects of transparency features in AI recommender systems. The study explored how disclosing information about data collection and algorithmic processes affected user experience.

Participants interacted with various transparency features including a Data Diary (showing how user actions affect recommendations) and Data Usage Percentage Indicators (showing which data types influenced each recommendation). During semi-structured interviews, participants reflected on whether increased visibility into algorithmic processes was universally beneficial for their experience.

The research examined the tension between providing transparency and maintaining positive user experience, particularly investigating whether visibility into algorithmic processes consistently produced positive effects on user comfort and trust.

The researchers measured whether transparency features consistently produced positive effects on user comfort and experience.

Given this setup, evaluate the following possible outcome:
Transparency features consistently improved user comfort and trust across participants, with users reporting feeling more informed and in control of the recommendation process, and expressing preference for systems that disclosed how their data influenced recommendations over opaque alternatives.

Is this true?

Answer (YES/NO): NO